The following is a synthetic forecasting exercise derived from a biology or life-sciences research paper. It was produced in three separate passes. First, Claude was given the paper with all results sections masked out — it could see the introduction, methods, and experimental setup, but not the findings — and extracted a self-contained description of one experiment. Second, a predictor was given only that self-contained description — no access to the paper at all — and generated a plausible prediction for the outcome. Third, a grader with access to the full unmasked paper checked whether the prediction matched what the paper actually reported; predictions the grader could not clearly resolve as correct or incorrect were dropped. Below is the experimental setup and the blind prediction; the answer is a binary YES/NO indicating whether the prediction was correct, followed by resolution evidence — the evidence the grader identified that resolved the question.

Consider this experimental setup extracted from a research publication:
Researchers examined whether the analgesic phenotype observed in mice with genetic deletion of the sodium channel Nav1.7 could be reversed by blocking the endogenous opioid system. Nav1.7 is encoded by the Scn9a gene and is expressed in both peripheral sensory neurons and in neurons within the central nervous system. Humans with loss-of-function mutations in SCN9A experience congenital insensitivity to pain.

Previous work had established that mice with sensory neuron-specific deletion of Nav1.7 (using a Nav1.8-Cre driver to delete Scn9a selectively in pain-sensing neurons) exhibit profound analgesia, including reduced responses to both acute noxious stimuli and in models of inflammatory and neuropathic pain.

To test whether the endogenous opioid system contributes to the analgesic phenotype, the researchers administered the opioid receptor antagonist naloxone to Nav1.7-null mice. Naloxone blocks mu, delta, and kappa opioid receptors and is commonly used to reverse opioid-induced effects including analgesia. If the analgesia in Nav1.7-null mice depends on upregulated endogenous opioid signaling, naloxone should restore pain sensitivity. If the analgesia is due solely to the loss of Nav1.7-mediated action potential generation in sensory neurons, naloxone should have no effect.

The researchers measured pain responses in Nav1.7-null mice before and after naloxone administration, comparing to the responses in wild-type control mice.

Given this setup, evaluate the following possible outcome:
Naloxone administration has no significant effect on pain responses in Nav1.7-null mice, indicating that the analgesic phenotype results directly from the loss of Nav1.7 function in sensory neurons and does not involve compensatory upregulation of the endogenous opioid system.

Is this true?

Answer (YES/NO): NO